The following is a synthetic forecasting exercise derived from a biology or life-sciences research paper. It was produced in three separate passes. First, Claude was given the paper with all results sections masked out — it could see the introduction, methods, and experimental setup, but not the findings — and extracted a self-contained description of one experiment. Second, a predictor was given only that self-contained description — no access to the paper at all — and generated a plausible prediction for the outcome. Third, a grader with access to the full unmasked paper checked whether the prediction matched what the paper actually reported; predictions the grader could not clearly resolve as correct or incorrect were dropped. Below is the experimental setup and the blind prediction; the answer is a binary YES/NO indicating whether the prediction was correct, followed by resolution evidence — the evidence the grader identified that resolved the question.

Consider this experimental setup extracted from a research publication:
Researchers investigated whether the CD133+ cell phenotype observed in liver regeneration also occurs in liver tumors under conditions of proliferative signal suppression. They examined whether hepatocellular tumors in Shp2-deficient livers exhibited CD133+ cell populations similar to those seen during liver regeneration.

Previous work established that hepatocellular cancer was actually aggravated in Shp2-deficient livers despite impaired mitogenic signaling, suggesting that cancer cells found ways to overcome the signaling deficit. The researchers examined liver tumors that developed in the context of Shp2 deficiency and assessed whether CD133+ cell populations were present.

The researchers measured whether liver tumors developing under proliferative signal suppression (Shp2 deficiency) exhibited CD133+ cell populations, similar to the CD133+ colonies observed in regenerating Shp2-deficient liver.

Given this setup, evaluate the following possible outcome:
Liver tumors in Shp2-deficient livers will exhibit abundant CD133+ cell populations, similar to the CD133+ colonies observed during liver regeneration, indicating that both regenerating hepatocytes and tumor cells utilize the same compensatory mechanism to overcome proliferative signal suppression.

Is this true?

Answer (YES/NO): YES